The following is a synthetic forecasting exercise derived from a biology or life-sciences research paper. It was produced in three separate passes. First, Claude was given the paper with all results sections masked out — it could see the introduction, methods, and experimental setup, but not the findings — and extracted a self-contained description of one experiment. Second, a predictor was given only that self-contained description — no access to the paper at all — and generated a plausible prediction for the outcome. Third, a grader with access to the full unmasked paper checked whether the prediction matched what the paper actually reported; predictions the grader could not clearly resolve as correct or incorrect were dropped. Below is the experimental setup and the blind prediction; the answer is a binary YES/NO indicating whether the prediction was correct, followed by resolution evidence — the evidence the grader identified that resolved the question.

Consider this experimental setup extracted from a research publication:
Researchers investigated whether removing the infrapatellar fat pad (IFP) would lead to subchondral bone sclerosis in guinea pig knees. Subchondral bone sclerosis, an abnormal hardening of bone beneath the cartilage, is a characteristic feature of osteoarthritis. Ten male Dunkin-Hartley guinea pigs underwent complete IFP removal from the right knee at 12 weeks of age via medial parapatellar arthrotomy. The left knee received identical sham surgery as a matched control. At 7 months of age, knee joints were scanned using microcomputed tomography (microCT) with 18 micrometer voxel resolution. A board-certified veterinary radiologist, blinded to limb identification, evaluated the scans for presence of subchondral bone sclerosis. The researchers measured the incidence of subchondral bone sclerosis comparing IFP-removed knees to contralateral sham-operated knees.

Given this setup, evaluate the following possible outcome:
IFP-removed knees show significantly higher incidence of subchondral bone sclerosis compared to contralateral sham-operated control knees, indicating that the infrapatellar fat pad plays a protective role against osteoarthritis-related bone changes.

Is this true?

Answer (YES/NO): NO